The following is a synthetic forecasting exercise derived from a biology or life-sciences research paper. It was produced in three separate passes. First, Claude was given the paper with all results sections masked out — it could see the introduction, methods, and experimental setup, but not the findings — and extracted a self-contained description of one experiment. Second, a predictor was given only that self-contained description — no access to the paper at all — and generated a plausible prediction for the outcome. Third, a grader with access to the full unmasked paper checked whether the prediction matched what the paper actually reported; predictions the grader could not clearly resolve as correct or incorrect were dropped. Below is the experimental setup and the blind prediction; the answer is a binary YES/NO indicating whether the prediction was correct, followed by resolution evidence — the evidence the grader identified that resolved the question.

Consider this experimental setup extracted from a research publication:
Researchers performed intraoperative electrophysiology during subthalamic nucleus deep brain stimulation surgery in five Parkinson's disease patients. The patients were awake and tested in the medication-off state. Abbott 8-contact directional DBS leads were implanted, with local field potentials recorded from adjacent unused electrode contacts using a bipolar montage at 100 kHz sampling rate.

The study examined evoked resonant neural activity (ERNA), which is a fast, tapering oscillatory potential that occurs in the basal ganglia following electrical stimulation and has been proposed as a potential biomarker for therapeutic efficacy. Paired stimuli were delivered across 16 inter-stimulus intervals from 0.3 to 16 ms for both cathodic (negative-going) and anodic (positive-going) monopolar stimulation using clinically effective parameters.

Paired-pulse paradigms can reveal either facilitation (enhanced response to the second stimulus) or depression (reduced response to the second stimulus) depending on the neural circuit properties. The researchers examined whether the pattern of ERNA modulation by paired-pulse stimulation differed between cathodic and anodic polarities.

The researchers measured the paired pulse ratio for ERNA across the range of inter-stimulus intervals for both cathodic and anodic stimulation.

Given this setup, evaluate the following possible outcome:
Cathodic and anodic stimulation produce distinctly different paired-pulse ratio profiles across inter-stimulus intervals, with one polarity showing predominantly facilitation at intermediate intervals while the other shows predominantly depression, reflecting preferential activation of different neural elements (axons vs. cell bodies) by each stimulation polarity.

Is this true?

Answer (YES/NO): NO